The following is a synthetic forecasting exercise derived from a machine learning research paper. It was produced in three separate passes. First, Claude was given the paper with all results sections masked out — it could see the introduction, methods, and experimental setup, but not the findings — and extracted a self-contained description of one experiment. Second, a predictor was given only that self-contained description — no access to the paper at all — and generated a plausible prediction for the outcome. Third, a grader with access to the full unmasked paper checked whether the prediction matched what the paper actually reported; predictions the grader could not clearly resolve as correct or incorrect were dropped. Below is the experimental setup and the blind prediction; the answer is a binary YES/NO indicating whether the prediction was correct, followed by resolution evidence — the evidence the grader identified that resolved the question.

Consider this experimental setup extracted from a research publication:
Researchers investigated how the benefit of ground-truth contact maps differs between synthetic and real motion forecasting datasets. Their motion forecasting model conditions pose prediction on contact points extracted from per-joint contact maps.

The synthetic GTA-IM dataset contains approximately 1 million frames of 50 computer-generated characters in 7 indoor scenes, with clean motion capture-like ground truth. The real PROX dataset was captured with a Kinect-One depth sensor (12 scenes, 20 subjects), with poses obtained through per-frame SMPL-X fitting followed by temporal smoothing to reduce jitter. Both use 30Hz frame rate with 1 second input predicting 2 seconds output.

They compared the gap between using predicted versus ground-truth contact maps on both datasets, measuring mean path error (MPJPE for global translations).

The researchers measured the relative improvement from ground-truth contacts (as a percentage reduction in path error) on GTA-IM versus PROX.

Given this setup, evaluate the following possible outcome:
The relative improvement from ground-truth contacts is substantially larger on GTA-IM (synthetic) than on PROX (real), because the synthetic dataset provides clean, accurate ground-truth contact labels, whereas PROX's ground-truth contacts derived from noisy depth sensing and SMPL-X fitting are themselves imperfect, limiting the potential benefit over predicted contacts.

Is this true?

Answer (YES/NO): NO